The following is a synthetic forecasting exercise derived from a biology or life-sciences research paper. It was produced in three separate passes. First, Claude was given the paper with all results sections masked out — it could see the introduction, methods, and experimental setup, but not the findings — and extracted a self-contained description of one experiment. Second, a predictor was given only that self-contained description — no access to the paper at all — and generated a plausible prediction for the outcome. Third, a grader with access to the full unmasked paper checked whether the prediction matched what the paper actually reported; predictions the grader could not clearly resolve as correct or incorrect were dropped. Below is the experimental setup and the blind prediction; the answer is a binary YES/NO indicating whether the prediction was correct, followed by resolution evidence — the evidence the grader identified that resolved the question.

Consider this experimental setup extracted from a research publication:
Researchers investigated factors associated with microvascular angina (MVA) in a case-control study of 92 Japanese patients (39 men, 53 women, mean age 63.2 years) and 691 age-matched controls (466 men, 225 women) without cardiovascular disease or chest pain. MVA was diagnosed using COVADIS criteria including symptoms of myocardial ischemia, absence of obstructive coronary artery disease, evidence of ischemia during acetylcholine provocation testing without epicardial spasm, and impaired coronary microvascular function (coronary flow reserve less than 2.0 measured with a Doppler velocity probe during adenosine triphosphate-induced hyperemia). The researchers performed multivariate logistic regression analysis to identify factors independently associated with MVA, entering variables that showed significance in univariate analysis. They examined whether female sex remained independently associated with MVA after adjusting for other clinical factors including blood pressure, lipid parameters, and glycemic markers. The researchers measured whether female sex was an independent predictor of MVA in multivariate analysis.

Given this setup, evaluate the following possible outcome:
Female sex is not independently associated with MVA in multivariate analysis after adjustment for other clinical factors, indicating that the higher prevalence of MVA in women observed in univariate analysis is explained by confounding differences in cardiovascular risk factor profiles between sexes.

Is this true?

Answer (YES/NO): YES